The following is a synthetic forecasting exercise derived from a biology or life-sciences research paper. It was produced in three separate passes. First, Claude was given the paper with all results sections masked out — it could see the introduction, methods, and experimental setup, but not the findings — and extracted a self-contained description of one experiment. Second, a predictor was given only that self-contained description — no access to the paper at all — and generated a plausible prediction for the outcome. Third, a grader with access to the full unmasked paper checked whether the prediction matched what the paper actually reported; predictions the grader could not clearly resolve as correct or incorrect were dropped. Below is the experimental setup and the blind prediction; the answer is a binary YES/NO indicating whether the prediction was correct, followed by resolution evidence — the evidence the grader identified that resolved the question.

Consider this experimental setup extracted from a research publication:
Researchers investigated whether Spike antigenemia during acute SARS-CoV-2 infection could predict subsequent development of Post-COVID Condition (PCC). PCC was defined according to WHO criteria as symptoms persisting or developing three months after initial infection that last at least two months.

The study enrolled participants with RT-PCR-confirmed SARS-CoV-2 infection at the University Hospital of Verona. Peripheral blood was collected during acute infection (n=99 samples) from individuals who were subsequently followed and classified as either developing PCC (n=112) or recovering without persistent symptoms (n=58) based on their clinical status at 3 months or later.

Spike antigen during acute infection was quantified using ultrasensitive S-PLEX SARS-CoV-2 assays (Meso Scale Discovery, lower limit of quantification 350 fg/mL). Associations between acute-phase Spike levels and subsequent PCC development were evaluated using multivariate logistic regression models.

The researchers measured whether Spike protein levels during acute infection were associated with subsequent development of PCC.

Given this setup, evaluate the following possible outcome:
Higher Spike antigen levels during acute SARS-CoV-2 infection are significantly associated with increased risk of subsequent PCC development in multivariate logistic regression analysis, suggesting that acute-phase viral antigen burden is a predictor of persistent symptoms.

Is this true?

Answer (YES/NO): NO